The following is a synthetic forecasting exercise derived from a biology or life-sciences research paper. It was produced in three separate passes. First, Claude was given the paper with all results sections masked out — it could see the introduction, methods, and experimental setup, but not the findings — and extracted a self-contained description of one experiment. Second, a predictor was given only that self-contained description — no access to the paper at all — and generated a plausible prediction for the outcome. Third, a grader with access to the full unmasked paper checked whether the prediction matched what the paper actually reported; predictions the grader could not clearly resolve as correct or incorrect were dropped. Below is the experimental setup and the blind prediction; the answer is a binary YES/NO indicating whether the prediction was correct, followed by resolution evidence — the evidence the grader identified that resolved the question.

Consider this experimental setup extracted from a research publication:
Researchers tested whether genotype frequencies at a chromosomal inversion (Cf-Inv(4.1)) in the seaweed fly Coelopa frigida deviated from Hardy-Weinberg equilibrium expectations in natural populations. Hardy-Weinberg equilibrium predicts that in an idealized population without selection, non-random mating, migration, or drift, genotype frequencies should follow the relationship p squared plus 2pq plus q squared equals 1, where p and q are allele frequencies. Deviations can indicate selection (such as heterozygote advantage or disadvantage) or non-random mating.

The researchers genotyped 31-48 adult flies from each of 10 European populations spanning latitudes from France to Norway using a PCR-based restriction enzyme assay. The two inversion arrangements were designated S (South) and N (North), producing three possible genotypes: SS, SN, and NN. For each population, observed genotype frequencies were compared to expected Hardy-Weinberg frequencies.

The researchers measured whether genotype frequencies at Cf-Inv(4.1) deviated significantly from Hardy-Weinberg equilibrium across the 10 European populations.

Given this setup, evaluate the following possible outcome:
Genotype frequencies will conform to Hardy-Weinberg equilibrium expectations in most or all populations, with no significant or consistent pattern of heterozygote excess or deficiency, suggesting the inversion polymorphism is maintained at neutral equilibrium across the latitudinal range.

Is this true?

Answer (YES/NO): NO